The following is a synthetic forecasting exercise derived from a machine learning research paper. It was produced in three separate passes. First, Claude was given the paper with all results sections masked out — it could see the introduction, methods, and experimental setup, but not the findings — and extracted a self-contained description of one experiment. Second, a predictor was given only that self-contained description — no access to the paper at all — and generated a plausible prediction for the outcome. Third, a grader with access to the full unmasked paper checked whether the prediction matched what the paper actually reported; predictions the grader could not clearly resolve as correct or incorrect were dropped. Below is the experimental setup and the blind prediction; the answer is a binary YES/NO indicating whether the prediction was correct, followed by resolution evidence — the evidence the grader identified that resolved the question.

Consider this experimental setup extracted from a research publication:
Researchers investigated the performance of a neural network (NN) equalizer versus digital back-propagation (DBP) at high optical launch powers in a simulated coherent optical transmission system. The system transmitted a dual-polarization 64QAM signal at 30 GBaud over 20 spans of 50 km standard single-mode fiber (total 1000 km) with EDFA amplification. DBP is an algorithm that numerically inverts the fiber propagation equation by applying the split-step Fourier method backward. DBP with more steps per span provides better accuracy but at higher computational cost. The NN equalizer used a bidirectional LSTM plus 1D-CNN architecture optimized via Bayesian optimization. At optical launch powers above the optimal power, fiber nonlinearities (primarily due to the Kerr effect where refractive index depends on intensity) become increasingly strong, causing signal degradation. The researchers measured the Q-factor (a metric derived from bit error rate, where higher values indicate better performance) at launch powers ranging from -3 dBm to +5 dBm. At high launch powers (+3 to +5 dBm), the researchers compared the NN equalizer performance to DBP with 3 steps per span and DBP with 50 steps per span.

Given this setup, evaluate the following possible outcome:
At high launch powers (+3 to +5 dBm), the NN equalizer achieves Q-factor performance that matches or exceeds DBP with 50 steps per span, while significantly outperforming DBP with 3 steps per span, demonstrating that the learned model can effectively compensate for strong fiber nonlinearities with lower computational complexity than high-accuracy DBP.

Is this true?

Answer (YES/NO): NO